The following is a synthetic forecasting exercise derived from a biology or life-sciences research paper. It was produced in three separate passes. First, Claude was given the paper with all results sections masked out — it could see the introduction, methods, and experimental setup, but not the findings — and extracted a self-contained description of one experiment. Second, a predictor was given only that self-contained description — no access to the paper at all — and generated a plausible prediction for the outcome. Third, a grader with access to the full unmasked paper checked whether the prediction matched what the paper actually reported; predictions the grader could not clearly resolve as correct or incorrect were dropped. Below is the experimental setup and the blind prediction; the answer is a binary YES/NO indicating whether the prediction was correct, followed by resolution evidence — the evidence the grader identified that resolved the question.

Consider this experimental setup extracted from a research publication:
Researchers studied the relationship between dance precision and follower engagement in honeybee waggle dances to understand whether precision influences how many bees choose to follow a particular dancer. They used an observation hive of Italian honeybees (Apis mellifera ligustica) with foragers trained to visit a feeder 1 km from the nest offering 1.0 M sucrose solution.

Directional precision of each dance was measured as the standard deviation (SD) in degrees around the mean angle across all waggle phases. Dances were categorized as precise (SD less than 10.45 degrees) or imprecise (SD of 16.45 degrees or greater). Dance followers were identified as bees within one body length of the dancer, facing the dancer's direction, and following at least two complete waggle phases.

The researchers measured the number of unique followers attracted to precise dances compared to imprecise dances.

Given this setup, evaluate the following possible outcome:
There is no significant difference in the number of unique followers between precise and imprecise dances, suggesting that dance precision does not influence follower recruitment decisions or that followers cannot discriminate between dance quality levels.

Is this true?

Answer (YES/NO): NO